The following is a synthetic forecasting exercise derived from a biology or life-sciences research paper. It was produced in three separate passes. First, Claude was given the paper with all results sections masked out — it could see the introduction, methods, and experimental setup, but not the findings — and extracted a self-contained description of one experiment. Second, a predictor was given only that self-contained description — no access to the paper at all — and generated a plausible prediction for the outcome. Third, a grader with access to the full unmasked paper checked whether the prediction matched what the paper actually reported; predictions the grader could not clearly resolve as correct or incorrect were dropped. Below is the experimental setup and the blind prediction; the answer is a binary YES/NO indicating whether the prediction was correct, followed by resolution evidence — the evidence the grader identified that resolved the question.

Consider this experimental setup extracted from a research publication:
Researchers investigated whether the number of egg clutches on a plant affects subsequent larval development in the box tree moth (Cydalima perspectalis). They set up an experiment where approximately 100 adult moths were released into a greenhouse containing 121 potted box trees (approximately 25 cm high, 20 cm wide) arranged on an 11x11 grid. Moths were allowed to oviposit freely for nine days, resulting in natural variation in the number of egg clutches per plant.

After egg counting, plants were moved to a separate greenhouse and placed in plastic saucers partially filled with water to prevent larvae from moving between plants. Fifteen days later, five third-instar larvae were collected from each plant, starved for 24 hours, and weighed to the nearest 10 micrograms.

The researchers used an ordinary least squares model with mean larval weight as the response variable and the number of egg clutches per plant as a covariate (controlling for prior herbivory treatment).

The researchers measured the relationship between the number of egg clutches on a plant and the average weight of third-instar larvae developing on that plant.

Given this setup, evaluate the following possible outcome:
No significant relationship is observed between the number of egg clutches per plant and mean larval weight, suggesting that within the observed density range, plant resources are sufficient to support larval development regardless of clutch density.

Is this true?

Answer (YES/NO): NO